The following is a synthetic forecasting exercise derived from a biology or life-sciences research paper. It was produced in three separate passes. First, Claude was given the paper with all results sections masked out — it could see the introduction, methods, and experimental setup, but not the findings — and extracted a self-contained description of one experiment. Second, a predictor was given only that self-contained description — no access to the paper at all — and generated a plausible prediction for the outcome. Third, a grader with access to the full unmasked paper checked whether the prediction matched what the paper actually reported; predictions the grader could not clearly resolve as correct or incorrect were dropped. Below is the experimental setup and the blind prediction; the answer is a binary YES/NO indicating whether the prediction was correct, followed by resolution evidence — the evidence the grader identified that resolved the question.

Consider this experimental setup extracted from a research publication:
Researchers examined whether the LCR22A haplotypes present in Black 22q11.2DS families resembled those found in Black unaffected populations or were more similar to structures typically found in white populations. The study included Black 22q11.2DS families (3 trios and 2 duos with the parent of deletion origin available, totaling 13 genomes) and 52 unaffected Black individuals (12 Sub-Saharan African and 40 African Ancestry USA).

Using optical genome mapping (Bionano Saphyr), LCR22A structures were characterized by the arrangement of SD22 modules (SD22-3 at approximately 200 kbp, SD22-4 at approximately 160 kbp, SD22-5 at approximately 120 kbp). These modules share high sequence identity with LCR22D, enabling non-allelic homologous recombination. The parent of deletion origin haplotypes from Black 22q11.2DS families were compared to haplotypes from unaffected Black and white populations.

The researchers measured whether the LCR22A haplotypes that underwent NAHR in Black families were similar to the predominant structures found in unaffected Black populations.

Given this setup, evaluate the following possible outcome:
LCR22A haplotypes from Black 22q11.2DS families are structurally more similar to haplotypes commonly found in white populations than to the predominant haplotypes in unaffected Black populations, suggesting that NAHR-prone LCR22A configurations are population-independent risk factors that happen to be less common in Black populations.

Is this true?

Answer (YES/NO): NO